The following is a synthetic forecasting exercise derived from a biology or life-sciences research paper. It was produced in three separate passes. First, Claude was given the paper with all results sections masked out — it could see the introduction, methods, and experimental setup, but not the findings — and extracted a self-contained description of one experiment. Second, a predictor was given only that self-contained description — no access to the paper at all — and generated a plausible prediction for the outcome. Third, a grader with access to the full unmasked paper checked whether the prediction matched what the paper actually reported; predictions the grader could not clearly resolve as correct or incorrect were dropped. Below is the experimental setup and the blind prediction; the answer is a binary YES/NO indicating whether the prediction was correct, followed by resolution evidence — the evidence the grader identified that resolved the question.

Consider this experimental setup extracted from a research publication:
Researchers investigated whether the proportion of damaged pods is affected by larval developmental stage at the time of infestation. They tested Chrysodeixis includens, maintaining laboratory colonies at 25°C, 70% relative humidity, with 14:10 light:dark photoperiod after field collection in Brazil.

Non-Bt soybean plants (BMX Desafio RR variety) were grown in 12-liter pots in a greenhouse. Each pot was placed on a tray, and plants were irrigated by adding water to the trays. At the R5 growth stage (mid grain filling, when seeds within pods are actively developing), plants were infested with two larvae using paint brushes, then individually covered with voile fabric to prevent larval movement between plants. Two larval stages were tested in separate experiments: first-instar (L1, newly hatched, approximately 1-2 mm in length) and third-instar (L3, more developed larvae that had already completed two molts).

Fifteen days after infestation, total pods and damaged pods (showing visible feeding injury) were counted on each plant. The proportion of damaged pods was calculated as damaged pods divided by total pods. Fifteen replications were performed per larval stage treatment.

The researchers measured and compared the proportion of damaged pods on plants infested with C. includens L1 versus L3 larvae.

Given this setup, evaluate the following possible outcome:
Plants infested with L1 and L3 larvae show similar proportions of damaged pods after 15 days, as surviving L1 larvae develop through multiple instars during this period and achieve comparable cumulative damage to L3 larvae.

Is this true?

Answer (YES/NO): NO